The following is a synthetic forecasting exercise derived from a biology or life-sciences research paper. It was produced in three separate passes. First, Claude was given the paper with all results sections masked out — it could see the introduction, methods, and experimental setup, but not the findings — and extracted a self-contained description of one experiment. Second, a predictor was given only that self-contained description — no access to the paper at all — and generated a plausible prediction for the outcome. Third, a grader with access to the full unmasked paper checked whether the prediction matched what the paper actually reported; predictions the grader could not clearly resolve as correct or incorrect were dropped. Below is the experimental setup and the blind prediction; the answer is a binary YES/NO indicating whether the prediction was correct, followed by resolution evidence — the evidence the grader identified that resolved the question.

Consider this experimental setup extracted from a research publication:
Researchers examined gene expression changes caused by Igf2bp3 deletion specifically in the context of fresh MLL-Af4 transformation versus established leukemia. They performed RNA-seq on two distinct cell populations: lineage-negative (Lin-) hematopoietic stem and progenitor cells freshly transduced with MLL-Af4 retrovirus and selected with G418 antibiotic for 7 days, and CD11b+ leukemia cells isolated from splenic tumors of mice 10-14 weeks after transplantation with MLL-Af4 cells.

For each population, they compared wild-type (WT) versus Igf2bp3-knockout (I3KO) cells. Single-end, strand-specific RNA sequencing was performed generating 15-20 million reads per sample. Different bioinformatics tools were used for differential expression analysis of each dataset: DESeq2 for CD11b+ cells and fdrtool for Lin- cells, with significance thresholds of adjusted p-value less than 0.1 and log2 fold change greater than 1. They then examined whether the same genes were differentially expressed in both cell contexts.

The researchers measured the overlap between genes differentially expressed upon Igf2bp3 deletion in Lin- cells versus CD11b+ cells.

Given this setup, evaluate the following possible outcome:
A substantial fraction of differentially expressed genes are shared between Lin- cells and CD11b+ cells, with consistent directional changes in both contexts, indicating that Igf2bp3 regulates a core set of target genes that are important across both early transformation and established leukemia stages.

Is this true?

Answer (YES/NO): NO